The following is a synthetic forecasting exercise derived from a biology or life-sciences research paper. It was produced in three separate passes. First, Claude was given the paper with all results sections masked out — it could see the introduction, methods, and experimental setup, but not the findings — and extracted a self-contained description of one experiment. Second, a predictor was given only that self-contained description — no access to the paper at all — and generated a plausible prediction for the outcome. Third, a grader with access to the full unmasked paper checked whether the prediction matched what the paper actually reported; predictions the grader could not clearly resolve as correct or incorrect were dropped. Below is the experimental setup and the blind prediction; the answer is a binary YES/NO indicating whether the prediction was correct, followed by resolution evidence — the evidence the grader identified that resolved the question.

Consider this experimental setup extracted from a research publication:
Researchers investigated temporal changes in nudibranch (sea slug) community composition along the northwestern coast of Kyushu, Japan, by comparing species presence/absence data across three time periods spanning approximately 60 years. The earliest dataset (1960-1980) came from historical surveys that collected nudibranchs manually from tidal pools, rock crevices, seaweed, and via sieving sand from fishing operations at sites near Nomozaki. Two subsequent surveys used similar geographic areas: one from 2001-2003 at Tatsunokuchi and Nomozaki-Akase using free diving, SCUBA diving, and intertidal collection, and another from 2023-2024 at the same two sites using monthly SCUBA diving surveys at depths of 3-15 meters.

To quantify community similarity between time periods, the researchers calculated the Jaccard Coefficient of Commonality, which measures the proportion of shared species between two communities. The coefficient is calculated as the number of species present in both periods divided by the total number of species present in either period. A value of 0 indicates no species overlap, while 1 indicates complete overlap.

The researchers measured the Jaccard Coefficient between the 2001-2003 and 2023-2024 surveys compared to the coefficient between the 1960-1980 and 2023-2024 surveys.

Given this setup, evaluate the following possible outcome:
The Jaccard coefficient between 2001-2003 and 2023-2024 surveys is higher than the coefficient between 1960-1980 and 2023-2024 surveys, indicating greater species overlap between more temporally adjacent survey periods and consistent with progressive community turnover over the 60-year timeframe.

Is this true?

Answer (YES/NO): YES